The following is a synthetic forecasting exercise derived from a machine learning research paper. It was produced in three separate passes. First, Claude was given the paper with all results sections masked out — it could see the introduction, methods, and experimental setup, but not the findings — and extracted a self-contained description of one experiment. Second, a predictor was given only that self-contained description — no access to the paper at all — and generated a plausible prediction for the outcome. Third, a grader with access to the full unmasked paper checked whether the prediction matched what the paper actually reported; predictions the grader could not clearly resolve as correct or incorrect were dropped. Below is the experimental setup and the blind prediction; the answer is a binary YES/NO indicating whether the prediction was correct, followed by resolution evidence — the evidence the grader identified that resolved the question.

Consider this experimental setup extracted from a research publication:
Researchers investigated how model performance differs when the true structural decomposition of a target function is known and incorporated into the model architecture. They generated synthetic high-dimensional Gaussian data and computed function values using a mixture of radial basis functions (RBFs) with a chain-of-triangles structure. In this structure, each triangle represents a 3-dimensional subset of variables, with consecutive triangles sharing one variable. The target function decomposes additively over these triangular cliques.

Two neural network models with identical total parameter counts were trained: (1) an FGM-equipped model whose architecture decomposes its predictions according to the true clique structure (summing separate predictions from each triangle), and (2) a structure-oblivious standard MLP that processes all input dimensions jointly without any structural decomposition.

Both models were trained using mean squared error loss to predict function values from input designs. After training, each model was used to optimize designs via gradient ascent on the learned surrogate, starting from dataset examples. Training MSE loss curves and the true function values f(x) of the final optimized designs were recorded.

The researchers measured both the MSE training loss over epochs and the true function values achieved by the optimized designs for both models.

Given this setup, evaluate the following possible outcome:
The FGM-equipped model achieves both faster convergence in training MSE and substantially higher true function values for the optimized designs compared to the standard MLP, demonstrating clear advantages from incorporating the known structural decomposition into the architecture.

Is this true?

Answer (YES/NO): YES